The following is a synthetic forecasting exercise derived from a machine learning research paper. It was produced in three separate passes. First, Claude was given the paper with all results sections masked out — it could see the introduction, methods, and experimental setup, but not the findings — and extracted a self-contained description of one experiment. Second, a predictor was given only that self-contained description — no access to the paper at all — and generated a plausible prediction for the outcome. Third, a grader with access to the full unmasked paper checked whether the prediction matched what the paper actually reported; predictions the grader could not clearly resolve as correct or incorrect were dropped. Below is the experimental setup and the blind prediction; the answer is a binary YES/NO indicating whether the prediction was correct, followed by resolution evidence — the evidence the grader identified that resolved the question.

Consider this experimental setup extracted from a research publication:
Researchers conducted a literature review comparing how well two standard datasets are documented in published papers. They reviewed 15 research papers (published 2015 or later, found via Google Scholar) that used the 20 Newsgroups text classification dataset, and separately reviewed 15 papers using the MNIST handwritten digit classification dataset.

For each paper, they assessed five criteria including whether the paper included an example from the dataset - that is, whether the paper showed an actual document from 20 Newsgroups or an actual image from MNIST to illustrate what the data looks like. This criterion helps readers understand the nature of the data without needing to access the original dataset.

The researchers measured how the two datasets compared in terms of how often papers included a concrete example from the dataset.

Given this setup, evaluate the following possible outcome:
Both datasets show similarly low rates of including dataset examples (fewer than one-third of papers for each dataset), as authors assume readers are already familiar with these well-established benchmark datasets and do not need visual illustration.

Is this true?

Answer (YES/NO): NO